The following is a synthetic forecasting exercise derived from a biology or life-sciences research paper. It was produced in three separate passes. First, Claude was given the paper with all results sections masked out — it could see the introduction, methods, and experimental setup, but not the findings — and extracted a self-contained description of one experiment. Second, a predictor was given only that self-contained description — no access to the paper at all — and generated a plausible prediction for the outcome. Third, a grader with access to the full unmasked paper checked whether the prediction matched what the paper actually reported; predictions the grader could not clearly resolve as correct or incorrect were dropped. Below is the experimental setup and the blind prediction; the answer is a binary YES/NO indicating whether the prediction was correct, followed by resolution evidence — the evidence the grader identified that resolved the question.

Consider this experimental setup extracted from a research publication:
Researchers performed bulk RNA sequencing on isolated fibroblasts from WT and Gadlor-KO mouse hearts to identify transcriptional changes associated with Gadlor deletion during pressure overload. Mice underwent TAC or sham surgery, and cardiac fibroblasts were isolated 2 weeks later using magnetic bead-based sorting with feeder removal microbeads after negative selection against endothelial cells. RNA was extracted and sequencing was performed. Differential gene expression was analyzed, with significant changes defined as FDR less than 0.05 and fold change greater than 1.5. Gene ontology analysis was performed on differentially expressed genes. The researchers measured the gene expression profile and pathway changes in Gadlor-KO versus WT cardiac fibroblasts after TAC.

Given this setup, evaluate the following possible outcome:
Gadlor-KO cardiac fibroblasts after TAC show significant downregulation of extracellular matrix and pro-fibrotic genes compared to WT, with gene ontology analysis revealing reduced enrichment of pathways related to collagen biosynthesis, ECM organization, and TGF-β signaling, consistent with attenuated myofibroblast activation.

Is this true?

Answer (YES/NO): NO